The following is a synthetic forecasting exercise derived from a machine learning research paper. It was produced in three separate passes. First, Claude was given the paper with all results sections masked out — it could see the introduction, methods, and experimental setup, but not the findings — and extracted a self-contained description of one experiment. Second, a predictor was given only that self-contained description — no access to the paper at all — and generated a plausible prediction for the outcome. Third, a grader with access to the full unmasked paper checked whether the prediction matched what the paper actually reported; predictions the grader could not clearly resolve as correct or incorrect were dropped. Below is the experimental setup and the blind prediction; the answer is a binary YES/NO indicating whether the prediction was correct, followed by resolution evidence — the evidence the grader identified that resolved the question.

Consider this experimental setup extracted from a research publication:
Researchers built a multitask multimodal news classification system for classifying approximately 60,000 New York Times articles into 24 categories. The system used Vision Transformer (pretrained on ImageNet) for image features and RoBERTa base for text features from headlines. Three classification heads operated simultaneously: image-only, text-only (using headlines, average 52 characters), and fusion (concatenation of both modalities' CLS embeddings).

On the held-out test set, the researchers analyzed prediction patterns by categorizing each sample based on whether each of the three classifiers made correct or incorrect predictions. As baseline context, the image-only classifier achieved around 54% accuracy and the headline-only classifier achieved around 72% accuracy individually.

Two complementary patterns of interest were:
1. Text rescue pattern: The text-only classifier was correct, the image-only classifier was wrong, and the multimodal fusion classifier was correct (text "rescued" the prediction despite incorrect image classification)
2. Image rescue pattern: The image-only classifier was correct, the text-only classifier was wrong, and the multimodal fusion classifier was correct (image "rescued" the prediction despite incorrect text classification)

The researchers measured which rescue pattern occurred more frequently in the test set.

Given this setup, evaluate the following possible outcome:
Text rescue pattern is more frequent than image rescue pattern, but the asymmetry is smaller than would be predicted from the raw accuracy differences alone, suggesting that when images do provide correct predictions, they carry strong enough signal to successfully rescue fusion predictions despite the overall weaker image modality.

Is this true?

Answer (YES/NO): NO